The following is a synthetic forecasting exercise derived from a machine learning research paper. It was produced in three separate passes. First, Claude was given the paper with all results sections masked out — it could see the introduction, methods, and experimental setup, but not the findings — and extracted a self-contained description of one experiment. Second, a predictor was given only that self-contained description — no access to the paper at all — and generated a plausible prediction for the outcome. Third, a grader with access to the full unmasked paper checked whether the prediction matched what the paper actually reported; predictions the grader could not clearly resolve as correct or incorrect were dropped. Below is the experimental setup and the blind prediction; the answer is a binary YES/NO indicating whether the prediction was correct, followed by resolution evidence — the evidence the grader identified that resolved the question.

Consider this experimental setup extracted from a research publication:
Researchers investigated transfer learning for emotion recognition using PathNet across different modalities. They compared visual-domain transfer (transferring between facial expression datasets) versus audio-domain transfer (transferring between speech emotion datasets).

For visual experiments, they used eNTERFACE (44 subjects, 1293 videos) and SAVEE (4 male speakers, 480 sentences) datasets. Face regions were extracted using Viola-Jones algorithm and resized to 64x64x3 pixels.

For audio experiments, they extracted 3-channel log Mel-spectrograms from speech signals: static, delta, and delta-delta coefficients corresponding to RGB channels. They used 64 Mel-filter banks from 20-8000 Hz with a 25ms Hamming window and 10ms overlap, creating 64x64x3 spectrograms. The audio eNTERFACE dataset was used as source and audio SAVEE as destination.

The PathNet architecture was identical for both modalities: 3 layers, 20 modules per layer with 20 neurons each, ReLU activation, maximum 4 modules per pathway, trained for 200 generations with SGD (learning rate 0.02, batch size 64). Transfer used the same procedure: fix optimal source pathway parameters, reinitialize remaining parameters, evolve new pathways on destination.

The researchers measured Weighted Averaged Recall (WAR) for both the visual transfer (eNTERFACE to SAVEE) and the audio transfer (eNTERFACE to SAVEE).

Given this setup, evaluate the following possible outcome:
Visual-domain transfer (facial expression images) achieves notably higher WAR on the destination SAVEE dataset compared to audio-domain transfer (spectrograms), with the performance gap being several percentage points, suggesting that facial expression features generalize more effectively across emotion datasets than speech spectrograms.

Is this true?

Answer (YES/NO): YES